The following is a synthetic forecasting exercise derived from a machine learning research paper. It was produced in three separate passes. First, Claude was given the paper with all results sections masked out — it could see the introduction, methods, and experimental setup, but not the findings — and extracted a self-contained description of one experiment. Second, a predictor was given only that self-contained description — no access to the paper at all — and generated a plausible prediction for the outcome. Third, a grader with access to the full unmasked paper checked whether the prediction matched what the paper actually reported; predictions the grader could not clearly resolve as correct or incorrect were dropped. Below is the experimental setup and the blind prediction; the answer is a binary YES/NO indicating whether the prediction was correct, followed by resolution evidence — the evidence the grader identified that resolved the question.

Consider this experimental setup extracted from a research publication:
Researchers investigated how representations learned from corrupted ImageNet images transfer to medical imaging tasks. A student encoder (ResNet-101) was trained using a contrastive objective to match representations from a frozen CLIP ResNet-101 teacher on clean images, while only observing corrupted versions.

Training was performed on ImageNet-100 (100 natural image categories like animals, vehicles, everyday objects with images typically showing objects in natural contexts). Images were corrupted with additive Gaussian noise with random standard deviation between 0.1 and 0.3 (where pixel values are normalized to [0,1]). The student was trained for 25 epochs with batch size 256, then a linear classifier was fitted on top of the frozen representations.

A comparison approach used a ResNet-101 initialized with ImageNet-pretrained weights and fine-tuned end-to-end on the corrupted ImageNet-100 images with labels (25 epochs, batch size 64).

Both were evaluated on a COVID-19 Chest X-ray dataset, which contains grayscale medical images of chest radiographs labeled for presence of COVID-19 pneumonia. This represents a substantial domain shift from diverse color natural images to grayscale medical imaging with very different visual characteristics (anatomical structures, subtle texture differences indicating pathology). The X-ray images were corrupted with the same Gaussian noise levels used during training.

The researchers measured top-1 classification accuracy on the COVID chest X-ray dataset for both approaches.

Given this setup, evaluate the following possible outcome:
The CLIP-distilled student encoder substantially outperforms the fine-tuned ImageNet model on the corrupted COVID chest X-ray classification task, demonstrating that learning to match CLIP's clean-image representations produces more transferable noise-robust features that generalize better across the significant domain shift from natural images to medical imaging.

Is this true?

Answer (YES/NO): NO